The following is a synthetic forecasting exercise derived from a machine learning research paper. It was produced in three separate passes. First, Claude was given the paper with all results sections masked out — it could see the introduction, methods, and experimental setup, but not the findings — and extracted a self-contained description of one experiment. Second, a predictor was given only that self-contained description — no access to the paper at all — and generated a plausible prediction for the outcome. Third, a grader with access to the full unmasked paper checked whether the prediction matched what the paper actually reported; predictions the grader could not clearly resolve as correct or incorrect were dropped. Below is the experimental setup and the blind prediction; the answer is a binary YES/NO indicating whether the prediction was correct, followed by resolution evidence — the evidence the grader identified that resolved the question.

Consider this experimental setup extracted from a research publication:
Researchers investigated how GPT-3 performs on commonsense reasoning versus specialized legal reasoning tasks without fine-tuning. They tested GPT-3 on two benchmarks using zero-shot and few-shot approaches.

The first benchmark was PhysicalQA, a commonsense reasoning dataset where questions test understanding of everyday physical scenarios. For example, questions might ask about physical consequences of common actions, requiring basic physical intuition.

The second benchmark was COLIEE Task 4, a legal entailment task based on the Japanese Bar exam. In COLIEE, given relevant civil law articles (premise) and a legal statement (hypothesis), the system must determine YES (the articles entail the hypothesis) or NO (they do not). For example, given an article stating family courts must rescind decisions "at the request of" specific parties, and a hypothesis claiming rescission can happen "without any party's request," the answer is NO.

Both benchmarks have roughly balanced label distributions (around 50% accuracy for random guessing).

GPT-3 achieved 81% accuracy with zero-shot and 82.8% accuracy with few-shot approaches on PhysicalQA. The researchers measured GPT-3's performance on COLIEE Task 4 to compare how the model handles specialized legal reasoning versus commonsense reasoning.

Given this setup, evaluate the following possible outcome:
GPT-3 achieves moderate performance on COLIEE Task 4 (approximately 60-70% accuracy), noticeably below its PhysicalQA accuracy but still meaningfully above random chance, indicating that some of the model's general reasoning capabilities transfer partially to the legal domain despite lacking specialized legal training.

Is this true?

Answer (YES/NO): NO